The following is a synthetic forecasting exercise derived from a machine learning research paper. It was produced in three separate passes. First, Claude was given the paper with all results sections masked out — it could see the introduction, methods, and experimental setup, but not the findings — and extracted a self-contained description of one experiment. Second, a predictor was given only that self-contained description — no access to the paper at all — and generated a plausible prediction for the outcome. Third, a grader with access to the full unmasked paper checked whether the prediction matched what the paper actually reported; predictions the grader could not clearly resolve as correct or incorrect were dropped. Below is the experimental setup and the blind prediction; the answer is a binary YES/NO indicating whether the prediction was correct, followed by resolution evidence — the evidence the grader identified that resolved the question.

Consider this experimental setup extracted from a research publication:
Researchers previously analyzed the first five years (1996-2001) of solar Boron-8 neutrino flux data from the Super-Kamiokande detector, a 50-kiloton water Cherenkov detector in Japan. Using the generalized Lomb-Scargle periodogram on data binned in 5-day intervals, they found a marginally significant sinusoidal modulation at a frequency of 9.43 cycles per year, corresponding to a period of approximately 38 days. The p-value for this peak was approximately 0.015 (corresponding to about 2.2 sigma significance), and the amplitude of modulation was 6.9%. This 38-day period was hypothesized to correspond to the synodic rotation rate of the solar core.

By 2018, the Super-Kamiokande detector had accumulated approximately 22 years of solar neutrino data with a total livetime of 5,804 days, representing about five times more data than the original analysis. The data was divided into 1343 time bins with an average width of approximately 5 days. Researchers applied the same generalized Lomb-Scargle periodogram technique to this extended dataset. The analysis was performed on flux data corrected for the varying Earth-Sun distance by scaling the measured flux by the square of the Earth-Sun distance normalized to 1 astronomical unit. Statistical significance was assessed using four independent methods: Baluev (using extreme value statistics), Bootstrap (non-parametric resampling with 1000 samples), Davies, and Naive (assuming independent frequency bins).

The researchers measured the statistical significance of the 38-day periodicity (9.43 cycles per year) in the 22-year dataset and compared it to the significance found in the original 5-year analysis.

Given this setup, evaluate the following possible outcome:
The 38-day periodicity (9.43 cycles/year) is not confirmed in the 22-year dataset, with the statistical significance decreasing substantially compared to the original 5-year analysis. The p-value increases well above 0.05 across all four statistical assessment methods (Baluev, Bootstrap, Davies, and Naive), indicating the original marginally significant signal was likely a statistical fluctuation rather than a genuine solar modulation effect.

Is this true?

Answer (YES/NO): YES